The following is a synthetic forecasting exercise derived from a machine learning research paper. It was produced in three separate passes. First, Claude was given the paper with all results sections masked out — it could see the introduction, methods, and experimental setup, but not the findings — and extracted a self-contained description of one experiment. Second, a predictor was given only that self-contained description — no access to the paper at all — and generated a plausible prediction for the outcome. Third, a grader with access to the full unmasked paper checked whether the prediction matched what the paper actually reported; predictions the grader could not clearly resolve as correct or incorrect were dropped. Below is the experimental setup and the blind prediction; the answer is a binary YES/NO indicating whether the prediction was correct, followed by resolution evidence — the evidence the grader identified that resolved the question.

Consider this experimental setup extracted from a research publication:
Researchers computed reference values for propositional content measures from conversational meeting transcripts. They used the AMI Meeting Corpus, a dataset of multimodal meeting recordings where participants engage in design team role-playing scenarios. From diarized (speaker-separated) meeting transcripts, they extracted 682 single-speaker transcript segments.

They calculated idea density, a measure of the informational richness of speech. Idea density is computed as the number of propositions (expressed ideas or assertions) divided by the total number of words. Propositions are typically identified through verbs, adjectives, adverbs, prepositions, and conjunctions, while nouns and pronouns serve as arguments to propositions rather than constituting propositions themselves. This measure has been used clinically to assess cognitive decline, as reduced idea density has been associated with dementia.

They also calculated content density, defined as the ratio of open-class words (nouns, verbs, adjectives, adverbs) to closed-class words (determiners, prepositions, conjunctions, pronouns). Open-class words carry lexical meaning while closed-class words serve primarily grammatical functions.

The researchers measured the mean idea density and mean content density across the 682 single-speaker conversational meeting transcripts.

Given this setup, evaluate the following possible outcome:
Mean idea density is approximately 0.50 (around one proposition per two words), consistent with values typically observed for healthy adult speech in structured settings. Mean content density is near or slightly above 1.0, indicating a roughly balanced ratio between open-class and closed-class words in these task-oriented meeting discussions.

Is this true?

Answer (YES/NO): NO